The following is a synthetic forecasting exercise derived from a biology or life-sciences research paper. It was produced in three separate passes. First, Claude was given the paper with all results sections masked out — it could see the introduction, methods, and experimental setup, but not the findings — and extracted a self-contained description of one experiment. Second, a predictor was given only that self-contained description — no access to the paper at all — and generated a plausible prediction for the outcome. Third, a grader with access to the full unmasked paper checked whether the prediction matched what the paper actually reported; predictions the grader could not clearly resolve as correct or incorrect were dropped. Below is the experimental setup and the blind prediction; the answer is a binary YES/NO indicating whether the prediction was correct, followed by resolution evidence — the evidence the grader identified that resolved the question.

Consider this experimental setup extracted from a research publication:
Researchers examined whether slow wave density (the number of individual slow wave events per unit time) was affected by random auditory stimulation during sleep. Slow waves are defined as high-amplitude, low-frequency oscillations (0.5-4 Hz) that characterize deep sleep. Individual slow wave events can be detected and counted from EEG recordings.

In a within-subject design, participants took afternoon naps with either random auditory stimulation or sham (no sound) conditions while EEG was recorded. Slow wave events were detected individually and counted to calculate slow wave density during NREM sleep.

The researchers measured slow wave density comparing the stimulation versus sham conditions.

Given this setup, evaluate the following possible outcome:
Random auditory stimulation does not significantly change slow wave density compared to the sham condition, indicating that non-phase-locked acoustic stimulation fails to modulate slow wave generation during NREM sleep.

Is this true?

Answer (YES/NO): NO